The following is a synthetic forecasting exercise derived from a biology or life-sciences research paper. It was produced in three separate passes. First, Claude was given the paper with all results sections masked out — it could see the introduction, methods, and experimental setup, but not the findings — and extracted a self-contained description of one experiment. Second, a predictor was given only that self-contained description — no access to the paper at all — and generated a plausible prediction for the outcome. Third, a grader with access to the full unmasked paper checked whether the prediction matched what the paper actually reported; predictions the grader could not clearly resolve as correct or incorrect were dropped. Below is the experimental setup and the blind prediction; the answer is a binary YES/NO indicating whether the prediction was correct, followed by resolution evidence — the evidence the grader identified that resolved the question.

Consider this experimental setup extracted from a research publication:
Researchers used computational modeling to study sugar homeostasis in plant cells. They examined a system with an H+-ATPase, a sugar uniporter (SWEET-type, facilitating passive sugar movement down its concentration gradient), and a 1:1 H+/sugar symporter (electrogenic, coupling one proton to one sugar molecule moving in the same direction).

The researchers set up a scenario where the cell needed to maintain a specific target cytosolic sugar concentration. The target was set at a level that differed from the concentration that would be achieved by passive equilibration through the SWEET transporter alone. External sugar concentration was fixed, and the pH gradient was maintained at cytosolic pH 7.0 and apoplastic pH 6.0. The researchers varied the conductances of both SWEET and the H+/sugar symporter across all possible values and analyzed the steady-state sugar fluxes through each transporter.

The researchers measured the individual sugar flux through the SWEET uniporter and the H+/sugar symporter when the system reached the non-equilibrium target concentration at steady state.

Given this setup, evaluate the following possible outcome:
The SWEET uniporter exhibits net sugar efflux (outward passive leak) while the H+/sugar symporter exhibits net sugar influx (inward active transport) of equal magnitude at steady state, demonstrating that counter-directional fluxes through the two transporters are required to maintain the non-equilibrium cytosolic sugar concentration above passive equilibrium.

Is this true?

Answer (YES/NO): YES